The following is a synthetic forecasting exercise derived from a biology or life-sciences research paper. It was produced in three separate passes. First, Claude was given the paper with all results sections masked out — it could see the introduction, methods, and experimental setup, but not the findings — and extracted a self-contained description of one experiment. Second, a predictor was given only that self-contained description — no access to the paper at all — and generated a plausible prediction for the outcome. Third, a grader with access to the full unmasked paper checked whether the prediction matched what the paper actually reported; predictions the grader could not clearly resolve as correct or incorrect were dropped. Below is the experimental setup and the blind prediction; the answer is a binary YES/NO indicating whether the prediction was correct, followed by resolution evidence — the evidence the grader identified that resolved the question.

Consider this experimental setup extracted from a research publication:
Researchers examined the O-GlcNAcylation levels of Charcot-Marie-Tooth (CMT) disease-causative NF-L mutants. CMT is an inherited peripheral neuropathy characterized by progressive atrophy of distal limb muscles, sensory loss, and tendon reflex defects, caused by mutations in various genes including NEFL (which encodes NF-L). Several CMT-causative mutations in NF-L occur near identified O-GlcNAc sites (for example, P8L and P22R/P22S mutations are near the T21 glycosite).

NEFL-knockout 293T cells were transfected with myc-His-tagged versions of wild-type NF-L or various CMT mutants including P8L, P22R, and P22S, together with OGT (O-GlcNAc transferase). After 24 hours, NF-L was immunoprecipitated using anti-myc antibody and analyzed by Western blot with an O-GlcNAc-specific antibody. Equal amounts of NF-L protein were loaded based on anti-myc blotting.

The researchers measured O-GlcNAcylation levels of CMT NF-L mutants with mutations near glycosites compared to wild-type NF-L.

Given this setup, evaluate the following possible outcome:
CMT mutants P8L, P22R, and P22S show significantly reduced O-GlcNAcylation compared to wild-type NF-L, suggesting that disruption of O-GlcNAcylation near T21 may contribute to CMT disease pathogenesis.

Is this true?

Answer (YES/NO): YES